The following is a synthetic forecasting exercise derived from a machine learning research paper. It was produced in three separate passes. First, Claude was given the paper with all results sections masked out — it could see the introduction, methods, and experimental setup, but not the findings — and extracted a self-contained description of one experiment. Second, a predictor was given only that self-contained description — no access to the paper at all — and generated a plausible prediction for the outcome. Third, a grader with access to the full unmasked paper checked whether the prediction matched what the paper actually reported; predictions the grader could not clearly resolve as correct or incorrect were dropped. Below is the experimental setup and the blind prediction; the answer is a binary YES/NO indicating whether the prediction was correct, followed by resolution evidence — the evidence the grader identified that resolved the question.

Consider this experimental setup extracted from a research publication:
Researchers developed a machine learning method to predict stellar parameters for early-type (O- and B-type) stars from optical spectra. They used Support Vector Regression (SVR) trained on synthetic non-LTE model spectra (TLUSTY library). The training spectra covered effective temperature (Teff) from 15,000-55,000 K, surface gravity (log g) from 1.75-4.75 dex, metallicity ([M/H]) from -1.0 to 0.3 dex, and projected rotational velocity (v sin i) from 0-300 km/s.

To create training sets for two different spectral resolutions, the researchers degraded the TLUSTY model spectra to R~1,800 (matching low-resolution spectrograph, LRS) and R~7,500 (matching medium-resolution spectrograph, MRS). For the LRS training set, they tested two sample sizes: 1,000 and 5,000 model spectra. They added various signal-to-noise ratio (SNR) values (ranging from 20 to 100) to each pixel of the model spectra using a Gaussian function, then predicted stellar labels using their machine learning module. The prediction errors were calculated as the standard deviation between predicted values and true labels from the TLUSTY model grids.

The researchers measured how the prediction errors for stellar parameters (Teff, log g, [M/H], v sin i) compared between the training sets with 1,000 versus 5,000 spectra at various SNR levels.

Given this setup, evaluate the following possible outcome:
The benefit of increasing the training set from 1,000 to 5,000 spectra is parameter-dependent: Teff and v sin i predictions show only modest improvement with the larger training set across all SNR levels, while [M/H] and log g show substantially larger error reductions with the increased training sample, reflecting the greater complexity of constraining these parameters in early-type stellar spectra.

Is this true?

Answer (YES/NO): NO